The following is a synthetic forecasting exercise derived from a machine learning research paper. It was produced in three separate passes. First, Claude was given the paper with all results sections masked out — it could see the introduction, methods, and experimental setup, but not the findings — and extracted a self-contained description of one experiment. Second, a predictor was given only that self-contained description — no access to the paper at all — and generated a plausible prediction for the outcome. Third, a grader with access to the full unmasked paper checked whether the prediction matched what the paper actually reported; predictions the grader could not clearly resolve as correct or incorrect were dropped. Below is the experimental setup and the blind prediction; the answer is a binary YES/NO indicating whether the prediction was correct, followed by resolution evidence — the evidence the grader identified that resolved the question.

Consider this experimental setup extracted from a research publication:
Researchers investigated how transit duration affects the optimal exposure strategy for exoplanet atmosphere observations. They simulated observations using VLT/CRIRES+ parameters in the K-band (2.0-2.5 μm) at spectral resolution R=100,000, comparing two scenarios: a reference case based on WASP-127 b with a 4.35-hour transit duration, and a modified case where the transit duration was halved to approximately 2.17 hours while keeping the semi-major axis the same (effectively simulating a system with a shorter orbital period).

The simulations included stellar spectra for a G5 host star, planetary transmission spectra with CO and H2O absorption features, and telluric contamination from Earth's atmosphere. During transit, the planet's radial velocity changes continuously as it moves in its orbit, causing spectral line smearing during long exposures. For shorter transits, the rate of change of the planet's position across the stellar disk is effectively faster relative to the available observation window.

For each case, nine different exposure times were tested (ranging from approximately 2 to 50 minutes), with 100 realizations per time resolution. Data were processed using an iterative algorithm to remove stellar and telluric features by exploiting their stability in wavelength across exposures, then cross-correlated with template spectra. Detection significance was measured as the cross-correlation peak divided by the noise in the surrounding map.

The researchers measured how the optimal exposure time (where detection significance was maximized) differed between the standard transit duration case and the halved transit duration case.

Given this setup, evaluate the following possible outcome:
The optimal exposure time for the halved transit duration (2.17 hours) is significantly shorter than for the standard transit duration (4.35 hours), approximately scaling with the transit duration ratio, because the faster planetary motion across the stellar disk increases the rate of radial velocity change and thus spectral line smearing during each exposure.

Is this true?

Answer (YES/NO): NO